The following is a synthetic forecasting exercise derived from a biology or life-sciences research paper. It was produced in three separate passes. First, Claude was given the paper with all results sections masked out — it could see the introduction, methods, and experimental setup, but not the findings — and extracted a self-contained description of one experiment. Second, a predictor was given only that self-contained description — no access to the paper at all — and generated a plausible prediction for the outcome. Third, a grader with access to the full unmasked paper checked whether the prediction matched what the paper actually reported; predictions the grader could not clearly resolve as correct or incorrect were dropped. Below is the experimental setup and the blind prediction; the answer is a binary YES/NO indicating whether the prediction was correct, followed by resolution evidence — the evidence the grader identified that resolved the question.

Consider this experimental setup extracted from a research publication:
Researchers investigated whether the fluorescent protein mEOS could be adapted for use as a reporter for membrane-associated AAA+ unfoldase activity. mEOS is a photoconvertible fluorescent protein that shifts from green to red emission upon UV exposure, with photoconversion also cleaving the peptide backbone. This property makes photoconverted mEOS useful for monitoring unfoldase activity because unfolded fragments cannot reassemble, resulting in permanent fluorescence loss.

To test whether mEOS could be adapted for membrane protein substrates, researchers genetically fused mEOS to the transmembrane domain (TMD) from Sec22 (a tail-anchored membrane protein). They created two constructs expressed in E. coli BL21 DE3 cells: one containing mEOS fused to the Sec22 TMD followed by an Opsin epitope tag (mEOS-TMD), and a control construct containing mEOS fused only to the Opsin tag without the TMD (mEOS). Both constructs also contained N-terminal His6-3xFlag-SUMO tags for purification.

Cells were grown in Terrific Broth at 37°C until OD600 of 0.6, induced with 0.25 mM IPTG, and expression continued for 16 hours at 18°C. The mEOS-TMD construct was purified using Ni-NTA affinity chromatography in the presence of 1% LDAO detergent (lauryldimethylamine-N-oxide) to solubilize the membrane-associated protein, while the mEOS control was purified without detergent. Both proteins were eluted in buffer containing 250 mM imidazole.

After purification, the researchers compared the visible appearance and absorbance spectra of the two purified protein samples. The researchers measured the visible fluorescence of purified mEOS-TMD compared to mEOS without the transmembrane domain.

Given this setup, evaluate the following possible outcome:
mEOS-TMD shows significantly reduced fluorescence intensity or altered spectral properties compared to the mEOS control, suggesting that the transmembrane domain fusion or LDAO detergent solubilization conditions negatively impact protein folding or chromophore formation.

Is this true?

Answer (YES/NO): NO